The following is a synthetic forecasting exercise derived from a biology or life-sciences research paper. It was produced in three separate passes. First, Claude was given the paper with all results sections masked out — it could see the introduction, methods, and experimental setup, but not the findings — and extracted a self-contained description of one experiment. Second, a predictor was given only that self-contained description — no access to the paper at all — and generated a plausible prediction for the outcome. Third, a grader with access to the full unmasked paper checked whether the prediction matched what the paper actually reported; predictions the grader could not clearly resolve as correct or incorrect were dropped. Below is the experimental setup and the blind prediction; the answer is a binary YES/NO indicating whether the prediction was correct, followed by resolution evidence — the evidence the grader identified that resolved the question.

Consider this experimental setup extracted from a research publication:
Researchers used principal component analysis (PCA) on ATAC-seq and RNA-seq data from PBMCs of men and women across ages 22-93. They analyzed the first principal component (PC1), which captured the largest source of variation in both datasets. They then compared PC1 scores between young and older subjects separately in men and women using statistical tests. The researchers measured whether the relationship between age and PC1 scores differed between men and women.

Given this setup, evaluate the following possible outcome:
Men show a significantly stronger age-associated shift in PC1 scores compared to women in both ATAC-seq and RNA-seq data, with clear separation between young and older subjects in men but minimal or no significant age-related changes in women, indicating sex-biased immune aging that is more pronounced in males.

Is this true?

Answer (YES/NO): NO